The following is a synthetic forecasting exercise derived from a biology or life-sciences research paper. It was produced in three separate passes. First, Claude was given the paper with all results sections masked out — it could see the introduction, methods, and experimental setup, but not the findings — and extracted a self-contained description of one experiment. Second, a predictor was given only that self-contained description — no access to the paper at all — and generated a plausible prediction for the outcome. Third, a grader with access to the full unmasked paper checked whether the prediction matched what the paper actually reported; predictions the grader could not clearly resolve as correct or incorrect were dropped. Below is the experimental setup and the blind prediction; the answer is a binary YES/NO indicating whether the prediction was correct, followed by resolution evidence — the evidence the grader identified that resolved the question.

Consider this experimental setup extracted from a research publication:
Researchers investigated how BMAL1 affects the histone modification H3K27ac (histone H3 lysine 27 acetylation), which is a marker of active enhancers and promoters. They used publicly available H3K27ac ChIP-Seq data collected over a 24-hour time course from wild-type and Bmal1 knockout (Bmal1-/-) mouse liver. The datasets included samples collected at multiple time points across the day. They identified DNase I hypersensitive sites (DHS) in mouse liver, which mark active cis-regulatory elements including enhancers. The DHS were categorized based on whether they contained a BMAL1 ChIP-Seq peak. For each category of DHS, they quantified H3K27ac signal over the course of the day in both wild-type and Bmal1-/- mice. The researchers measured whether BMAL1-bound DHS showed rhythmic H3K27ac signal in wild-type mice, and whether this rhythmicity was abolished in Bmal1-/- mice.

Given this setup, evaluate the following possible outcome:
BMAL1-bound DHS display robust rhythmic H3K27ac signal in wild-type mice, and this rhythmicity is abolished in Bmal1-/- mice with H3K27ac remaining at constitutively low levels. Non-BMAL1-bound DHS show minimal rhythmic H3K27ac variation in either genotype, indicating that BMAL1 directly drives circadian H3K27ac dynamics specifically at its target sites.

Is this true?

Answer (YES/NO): NO